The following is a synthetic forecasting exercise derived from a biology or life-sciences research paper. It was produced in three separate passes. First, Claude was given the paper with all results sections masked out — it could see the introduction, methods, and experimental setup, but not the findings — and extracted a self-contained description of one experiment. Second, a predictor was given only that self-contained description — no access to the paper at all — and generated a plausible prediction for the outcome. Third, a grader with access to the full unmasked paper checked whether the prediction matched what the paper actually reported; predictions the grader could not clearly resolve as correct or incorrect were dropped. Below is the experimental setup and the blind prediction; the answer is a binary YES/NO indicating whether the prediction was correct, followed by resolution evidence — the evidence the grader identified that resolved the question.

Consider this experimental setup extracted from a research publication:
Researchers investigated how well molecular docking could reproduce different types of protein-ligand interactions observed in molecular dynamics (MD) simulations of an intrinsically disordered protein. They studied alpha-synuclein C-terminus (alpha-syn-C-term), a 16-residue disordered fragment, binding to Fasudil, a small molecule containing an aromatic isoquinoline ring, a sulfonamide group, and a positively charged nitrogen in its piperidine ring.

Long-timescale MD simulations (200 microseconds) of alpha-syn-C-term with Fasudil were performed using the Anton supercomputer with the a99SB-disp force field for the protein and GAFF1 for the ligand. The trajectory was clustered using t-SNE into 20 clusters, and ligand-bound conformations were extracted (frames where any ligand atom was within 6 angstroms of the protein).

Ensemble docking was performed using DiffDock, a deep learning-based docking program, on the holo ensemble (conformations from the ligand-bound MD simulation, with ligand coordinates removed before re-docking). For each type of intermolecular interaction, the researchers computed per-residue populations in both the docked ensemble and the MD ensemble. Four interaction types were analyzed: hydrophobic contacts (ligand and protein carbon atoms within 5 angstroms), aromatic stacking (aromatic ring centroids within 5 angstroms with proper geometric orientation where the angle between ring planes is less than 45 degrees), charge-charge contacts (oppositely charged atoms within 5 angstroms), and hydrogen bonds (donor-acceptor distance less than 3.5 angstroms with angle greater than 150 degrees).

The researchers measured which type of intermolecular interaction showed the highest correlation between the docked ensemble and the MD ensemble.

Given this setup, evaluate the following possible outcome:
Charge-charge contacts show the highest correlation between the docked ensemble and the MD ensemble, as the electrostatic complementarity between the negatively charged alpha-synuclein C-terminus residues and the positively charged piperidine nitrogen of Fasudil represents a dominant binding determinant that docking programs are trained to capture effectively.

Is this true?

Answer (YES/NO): NO